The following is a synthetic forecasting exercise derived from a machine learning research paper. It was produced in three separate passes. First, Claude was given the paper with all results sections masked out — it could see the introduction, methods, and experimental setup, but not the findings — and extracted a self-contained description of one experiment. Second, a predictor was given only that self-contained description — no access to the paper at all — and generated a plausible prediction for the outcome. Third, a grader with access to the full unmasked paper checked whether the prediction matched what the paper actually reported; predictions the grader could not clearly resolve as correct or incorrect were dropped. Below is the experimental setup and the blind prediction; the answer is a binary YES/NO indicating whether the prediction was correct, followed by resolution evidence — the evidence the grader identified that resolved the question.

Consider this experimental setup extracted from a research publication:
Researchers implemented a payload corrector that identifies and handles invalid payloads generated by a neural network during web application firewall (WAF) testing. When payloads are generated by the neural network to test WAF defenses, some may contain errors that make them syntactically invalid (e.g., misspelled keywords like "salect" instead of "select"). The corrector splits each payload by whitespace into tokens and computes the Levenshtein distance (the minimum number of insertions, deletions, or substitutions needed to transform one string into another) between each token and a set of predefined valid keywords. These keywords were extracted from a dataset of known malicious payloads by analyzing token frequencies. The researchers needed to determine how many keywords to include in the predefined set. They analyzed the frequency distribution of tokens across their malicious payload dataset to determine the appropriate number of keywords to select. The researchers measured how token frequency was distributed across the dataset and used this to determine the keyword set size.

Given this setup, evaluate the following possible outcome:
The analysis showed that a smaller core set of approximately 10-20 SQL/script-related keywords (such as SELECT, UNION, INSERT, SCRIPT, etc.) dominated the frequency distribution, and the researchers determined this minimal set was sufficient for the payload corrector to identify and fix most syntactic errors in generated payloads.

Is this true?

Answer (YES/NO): NO